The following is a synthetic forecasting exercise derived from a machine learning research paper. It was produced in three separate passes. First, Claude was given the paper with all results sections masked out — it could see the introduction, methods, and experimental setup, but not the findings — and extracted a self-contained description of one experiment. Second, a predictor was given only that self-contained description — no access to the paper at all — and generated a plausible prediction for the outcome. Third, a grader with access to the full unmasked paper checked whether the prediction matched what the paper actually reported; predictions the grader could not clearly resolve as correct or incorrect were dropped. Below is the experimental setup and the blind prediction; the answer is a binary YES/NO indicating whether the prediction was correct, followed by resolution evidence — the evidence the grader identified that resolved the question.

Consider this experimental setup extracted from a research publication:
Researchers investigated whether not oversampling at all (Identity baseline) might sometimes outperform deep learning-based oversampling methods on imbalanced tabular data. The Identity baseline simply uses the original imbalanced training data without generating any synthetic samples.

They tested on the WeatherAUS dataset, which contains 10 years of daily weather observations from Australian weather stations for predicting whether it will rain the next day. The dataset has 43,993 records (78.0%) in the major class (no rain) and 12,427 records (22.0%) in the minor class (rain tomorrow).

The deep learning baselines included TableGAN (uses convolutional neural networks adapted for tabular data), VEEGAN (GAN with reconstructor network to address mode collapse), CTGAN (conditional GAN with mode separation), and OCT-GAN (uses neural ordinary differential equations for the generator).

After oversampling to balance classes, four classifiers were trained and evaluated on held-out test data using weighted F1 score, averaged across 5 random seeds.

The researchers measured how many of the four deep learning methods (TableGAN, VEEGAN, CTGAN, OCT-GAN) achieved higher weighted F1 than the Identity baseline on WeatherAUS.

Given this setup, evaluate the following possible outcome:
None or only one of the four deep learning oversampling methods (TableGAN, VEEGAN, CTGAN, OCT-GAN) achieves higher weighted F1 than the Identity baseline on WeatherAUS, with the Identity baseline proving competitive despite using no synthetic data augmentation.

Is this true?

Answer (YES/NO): NO